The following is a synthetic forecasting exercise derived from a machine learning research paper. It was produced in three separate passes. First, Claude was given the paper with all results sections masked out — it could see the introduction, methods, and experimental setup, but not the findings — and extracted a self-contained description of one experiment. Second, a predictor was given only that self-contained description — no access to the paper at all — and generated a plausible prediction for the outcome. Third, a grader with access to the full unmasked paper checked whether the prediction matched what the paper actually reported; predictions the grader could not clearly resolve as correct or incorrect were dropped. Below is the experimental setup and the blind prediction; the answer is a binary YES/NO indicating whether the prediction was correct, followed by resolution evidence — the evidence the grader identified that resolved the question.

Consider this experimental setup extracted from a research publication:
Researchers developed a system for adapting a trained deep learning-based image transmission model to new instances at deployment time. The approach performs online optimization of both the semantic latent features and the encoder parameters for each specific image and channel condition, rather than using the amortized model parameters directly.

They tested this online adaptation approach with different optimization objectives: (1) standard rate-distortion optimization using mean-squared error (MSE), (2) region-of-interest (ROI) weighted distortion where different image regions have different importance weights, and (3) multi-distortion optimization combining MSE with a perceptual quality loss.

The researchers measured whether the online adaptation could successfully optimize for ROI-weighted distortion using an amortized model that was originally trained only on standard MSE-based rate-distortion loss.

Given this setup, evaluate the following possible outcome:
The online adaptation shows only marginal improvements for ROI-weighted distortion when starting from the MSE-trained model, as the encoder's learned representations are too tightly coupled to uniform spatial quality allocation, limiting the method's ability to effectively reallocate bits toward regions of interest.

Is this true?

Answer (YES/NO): NO